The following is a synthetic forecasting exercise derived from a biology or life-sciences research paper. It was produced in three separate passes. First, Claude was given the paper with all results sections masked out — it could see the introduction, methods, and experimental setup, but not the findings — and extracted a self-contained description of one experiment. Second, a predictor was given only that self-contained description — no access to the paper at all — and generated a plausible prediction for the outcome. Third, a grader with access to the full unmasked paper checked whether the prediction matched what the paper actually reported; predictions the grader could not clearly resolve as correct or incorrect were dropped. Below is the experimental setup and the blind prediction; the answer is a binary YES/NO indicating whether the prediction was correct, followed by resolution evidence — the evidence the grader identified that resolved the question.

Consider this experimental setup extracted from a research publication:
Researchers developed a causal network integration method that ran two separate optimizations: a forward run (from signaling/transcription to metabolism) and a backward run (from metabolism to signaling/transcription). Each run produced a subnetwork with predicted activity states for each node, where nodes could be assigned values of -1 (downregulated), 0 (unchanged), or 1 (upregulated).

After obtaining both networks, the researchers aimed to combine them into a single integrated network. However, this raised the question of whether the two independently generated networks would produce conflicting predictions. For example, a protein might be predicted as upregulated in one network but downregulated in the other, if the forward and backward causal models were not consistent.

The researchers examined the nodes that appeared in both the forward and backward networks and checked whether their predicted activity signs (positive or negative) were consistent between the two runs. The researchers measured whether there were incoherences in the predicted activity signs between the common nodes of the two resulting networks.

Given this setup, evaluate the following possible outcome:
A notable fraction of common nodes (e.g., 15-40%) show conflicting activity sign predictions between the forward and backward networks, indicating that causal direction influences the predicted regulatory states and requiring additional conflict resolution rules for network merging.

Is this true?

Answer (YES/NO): NO